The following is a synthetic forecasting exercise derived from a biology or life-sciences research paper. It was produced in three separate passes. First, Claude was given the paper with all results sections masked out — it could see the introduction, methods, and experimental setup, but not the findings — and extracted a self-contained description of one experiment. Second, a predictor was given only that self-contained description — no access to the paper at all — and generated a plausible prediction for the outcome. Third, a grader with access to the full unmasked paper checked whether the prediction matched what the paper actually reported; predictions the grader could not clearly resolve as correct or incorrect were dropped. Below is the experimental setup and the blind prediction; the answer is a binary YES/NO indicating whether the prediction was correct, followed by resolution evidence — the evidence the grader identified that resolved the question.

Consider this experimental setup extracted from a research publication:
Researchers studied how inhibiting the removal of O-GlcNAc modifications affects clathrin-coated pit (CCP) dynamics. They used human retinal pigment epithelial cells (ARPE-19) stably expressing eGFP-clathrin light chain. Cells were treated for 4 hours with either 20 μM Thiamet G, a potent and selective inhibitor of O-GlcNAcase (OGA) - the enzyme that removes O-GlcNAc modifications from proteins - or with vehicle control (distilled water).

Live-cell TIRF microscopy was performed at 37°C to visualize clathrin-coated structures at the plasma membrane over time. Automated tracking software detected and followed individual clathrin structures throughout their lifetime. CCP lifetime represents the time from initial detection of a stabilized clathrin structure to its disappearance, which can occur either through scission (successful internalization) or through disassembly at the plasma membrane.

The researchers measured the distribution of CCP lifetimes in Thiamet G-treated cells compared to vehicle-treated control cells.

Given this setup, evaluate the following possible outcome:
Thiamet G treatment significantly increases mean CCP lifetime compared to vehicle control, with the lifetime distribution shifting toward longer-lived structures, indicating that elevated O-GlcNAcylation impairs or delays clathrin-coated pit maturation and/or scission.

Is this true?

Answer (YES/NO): NO